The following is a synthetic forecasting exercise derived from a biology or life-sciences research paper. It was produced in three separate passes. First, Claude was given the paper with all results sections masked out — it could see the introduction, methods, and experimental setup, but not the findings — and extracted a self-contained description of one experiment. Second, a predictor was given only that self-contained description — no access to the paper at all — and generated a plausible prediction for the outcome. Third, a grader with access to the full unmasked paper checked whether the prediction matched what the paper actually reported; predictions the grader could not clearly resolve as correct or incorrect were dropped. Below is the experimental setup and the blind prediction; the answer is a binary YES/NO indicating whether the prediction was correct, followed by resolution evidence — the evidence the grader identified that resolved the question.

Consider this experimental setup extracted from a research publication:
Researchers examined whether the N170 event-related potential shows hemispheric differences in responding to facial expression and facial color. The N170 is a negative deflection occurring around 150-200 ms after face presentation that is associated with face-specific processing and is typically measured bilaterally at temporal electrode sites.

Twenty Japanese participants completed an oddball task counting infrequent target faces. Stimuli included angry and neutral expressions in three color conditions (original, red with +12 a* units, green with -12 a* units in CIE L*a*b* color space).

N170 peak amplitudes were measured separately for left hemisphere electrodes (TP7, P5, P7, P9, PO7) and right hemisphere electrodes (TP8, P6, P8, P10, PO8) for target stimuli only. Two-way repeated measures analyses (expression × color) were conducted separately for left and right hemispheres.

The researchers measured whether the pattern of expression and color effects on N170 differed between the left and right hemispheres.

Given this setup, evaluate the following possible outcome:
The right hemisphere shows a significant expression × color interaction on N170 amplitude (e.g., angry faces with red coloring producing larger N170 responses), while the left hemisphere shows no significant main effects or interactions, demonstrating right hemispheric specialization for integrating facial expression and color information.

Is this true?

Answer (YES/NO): NO